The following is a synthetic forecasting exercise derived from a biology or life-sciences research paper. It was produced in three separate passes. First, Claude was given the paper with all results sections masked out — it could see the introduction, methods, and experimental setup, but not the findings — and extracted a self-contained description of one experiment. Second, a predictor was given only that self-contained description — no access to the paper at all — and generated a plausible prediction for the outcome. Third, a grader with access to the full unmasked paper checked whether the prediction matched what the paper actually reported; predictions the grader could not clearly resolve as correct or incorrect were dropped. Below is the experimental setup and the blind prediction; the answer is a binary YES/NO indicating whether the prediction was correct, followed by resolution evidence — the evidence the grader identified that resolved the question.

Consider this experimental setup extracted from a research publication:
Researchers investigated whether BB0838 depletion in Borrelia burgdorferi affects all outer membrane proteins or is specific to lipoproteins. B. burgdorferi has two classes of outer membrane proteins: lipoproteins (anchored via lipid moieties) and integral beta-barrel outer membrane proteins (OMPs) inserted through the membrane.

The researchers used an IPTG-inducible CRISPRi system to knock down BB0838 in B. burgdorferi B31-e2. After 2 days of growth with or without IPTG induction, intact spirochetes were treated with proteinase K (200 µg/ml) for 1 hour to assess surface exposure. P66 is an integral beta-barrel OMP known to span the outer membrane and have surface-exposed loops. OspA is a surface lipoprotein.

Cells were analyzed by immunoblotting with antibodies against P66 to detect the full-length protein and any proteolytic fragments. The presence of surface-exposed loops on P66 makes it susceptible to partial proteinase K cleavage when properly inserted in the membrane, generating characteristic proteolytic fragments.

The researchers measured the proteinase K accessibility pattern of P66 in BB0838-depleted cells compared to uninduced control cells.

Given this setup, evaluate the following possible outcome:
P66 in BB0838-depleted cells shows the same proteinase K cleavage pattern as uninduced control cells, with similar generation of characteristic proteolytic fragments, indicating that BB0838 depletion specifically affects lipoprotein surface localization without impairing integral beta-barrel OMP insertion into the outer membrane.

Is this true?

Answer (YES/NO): YES